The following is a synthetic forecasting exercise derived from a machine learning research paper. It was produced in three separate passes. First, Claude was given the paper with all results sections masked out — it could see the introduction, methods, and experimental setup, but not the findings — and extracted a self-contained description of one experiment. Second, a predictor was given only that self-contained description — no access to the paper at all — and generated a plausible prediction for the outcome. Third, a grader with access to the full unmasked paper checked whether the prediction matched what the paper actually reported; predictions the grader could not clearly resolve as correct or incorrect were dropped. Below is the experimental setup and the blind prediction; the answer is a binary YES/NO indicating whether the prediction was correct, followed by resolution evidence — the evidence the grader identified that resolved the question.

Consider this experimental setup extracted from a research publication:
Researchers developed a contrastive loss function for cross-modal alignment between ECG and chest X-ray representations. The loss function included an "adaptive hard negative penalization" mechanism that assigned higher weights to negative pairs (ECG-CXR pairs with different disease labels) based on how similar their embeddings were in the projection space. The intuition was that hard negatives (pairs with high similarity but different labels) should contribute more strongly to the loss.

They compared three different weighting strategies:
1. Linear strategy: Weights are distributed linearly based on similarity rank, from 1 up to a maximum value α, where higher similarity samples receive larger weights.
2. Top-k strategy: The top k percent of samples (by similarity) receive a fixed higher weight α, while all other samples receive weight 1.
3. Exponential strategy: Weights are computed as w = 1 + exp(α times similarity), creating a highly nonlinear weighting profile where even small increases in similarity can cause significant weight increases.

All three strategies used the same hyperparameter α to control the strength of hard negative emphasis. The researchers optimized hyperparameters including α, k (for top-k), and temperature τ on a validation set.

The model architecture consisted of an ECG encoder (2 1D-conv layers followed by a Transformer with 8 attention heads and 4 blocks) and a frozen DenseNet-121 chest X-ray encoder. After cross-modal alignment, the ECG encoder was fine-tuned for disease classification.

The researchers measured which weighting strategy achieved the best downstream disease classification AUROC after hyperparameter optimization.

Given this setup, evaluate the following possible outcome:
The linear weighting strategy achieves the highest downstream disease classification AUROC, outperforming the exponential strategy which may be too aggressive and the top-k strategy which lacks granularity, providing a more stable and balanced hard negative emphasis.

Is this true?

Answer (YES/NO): NO